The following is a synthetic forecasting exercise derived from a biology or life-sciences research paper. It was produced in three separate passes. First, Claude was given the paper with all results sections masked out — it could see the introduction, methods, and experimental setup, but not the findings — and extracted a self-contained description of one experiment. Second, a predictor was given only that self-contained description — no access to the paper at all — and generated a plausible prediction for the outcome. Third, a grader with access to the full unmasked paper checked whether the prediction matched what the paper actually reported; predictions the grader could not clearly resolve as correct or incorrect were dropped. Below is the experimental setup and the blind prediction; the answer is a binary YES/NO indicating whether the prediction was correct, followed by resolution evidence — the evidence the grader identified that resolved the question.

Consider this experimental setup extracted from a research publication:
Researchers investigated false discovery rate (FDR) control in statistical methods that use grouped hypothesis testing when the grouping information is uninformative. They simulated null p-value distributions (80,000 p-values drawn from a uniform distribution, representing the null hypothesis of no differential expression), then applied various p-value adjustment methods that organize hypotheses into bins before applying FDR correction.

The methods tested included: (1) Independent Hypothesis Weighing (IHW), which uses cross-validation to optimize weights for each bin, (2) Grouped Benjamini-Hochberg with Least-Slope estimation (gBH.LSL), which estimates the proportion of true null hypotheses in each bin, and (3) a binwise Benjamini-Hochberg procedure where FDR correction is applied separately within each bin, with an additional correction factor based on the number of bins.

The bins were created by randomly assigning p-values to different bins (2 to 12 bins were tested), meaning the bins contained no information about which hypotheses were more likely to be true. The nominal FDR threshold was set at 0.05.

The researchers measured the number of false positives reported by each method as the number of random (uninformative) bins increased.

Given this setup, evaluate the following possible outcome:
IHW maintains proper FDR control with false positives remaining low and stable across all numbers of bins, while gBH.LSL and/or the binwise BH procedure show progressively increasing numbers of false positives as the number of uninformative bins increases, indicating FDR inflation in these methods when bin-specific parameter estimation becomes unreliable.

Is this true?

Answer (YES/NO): NO